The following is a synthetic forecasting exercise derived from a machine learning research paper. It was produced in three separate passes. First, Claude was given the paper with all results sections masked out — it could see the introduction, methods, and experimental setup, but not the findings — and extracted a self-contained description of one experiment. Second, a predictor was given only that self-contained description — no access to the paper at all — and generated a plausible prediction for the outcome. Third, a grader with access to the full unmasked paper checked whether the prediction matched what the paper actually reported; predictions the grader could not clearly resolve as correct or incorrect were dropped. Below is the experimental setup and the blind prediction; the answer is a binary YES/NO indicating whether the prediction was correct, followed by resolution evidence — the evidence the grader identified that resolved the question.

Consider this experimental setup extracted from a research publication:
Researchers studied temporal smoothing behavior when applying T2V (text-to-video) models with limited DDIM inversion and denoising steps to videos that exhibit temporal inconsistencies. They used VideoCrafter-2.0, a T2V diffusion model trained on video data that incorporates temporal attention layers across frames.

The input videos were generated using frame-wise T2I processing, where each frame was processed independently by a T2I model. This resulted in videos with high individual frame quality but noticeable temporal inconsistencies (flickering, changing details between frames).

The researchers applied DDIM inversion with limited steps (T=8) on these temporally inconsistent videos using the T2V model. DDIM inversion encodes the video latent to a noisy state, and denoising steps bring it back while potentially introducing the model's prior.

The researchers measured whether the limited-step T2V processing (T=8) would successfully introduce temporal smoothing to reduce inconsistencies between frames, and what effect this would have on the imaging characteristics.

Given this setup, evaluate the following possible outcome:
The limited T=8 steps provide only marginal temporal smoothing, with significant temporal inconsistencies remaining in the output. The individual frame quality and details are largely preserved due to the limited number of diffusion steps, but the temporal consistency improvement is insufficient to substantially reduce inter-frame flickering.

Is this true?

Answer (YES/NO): NO